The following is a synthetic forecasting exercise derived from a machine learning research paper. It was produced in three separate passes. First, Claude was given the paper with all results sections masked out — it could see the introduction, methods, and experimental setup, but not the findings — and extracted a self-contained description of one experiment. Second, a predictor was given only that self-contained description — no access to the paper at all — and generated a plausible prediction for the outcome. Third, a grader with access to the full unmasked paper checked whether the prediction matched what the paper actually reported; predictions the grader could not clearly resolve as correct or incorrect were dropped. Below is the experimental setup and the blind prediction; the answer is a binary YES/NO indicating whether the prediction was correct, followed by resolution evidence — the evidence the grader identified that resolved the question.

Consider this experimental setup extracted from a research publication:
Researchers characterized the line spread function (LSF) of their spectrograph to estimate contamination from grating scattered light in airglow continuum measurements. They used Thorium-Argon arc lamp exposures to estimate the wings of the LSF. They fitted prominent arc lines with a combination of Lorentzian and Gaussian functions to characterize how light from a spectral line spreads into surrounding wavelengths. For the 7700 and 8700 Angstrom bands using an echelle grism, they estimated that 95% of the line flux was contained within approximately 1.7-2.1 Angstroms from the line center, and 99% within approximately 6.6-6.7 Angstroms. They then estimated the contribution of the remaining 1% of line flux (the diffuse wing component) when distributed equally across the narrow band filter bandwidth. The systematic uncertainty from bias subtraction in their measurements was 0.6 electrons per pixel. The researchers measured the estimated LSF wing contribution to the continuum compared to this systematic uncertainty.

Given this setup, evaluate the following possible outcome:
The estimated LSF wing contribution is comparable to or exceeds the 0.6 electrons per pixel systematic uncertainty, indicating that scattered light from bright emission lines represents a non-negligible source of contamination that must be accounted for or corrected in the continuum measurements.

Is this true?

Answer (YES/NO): NO